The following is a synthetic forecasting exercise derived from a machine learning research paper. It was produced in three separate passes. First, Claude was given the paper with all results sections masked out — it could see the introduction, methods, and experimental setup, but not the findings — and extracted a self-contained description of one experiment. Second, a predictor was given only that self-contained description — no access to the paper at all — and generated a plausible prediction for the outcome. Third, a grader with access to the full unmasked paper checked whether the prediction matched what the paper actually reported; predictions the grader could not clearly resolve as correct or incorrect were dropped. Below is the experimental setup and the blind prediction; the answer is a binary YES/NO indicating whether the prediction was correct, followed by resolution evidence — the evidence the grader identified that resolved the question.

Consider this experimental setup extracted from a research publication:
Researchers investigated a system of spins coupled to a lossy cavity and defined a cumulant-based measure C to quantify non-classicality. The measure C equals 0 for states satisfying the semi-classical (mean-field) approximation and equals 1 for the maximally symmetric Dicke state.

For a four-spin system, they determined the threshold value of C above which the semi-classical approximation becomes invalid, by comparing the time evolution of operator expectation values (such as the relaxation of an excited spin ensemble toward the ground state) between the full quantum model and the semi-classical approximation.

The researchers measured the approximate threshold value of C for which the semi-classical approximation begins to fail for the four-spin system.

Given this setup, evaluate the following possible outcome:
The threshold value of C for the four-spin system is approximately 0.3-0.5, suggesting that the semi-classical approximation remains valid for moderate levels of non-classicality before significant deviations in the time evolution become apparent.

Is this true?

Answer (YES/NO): NO